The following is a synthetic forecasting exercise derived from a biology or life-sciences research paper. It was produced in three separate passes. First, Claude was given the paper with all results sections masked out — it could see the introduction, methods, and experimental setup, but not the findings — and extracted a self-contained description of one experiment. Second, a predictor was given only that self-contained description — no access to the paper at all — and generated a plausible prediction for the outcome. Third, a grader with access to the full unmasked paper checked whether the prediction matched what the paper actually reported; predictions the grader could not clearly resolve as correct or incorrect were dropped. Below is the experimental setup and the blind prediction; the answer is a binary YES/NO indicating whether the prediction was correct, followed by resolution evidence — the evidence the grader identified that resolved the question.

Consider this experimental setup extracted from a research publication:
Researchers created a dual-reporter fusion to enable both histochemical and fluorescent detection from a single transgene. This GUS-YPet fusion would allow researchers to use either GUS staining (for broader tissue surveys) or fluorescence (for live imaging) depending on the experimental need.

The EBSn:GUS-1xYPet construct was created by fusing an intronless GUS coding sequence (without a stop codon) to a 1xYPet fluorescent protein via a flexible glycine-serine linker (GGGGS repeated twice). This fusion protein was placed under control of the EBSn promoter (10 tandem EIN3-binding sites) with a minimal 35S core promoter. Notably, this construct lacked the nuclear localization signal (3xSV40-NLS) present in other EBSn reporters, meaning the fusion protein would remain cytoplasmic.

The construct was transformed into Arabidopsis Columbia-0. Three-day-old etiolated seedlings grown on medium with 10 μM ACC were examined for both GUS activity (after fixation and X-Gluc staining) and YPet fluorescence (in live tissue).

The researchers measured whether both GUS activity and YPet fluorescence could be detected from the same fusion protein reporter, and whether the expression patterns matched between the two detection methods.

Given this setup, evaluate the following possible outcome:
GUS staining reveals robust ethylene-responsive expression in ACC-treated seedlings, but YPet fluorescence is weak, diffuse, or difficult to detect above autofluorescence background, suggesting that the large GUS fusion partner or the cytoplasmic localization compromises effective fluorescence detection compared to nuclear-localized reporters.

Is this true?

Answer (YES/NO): NO